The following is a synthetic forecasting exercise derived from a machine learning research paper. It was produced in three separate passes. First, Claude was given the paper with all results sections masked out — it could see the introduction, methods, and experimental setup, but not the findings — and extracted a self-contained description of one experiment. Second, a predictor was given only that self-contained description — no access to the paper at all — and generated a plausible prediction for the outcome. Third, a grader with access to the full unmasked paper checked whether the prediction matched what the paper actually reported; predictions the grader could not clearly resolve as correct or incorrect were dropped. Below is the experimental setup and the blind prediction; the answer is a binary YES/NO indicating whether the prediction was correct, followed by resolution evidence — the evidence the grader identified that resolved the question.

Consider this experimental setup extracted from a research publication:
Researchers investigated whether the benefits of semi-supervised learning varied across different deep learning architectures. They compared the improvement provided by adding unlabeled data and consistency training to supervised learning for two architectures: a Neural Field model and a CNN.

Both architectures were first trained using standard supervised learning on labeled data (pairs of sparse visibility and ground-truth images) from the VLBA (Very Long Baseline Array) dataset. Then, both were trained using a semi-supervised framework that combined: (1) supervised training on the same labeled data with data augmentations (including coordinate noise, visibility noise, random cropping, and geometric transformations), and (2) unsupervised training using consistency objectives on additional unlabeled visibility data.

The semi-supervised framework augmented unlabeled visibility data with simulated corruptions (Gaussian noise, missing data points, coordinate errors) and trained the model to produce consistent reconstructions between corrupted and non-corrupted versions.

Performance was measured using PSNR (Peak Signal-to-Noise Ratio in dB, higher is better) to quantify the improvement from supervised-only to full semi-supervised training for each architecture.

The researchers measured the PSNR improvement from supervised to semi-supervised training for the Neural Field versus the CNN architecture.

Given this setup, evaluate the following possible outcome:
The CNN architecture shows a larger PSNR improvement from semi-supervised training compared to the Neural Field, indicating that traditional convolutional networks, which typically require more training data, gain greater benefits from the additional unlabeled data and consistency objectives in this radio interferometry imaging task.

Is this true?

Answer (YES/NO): NO